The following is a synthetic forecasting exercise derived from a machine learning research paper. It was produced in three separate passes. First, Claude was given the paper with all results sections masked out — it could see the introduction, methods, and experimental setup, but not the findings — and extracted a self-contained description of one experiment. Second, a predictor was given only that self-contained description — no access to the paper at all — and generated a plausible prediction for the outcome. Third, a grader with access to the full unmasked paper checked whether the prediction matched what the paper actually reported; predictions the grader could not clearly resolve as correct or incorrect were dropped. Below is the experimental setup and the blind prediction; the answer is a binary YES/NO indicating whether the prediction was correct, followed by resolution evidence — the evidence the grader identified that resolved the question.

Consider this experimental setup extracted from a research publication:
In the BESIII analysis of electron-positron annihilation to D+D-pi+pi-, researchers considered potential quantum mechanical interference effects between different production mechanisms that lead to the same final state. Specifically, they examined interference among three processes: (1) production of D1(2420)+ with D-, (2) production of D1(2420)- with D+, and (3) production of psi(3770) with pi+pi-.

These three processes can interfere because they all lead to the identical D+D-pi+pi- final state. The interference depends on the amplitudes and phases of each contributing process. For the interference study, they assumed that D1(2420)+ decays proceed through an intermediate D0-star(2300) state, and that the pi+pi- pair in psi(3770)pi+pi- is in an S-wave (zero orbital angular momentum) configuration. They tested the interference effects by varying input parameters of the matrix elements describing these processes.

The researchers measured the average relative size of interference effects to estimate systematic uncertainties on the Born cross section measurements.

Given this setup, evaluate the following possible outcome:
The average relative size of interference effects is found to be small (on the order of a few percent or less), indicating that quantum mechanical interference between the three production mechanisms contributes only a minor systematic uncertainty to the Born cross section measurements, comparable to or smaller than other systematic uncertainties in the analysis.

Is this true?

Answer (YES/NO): YES